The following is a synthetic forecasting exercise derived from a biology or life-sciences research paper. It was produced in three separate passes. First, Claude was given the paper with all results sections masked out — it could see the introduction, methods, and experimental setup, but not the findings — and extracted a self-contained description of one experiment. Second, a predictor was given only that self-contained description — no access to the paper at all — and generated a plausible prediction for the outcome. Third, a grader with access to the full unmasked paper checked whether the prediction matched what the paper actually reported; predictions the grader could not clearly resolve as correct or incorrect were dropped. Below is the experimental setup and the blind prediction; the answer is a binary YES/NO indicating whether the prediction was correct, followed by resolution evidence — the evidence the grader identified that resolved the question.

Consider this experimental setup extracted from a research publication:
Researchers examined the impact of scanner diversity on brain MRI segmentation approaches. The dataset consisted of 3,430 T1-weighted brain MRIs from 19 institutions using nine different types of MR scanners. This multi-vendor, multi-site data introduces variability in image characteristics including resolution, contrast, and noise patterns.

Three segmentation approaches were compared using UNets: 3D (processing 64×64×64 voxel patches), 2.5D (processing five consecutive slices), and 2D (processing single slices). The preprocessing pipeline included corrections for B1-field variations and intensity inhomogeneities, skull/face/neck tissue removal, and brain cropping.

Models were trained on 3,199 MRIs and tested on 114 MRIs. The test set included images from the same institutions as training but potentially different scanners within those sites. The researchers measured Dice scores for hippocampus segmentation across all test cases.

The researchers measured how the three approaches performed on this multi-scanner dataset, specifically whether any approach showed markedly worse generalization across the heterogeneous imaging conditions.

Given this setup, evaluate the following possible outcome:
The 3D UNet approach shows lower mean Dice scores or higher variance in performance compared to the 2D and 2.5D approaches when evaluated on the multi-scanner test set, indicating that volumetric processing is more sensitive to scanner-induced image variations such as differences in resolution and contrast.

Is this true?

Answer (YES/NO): NO